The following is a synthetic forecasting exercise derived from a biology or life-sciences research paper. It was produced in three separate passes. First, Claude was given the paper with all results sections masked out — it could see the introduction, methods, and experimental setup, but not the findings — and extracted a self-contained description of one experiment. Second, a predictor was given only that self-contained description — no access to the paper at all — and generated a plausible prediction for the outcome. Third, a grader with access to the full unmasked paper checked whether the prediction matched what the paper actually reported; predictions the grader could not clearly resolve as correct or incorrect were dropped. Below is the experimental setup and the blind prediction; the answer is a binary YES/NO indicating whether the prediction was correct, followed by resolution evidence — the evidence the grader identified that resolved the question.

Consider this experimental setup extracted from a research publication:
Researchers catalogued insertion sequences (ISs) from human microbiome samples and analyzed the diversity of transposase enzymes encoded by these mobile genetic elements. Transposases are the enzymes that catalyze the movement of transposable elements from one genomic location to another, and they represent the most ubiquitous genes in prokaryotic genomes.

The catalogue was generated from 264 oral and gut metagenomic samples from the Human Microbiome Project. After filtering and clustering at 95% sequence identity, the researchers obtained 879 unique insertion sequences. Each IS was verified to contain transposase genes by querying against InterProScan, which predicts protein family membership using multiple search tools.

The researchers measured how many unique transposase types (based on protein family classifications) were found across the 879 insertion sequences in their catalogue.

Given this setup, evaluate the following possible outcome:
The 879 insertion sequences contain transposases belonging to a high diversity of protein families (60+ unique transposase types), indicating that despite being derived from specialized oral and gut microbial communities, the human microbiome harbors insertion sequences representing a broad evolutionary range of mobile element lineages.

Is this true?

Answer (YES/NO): YES